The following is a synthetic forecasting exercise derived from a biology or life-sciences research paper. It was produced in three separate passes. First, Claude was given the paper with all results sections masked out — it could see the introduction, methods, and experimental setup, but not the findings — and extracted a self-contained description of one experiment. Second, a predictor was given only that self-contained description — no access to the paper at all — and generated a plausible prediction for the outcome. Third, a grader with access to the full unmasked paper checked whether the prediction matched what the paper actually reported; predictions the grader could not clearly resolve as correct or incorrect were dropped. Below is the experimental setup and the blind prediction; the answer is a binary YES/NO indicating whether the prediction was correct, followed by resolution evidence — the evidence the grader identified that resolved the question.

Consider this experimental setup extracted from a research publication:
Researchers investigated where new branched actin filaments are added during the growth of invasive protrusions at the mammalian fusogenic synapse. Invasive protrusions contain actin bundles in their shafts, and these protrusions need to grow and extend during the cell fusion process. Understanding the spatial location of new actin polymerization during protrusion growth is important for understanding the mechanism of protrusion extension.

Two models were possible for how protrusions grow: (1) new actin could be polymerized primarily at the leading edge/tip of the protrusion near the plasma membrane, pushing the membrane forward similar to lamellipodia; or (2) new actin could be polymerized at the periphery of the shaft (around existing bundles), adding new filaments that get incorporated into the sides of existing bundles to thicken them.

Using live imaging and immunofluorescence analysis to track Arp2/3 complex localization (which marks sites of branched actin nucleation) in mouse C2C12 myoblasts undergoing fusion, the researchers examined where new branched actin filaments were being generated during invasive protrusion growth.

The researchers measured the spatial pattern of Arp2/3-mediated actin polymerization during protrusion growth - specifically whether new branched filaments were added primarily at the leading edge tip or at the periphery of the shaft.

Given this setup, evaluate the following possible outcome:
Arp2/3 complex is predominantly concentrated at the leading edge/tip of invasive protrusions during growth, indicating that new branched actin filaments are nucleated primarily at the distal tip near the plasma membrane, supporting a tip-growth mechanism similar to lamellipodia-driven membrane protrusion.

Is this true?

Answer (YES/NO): NO